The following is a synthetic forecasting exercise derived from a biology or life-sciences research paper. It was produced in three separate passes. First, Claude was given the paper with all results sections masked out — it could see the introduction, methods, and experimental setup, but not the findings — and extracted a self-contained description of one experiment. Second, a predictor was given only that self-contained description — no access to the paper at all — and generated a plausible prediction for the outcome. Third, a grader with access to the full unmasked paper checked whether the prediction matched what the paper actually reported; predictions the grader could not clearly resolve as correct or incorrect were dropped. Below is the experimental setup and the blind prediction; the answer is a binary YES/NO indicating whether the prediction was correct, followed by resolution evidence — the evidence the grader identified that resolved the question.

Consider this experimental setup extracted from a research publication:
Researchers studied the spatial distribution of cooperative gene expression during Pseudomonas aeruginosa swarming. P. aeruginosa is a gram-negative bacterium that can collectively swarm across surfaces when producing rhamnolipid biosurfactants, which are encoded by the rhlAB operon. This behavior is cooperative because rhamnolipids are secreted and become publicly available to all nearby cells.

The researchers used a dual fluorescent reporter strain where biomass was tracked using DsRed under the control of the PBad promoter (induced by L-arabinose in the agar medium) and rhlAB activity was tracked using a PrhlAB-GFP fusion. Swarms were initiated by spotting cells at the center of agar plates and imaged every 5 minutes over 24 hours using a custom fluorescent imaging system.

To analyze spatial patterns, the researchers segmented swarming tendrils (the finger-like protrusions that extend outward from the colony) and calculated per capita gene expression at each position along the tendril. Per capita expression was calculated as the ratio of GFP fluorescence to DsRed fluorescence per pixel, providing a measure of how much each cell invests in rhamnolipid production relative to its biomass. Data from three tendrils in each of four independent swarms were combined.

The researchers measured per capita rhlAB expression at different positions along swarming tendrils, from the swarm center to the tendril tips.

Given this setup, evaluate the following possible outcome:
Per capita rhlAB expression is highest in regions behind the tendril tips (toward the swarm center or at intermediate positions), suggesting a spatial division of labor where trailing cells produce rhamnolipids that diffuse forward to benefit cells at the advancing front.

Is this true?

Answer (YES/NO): NO